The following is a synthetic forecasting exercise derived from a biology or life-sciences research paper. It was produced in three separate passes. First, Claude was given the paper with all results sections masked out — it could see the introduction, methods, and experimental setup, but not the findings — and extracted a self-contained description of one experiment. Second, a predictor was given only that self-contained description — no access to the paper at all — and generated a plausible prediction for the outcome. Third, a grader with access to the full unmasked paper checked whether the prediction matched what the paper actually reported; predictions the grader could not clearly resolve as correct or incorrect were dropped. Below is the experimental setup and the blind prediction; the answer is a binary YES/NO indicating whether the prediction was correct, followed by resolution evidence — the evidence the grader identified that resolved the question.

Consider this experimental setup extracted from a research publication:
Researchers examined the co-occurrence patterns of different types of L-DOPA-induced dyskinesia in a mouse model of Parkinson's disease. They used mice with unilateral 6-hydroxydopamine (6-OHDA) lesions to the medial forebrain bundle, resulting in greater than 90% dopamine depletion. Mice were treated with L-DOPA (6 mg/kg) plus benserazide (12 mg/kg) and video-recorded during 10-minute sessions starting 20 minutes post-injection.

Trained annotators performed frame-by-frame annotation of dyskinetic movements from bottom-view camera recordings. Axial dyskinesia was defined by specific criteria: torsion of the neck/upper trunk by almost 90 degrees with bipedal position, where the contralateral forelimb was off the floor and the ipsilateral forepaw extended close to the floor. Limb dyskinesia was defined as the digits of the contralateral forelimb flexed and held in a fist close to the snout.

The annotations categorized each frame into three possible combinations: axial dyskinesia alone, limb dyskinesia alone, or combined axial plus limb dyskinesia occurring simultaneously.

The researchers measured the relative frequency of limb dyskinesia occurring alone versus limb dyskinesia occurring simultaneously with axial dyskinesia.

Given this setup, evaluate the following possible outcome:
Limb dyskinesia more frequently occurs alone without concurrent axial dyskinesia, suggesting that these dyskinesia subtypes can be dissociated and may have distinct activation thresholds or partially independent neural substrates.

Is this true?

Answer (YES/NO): NO